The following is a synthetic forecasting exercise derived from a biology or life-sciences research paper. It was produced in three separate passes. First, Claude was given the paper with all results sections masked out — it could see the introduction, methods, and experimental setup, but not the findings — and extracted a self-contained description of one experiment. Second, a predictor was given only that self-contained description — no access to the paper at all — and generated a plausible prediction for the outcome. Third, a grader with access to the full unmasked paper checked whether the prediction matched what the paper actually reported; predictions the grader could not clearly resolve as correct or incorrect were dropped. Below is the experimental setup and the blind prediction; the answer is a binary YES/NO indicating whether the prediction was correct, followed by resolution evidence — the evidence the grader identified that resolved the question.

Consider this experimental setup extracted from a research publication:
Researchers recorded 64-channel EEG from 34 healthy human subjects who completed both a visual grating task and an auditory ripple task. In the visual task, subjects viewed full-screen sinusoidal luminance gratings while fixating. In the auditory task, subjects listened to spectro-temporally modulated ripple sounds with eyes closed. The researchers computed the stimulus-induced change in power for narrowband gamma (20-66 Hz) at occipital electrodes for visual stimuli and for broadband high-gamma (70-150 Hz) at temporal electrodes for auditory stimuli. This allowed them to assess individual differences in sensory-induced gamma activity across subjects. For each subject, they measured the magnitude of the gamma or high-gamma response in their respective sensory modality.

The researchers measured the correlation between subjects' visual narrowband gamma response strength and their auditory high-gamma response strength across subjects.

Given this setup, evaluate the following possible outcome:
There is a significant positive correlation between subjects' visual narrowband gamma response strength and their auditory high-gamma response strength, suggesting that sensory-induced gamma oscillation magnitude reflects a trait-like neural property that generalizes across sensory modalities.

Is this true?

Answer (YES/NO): NO